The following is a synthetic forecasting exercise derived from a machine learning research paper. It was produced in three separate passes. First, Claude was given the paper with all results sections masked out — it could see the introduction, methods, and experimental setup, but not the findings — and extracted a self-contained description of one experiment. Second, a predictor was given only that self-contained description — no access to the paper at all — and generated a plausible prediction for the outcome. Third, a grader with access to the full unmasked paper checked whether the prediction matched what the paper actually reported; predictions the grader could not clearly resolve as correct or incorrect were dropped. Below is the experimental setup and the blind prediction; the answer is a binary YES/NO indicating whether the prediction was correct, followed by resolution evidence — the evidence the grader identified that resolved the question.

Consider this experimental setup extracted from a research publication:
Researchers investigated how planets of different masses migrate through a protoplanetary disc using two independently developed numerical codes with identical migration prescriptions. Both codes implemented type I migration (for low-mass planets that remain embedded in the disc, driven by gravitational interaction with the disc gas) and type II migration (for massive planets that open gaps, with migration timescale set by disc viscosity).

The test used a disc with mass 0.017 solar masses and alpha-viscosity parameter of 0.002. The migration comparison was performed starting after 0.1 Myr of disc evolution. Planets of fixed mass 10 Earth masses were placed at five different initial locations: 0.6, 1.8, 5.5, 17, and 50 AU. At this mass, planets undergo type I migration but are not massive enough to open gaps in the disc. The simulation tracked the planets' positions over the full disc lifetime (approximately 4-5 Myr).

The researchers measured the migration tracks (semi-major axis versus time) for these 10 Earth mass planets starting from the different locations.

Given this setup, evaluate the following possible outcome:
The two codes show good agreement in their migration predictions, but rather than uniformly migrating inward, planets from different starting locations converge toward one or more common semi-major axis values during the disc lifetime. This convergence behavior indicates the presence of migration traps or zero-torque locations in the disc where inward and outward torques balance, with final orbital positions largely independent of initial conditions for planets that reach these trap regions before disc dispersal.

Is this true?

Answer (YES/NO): NO